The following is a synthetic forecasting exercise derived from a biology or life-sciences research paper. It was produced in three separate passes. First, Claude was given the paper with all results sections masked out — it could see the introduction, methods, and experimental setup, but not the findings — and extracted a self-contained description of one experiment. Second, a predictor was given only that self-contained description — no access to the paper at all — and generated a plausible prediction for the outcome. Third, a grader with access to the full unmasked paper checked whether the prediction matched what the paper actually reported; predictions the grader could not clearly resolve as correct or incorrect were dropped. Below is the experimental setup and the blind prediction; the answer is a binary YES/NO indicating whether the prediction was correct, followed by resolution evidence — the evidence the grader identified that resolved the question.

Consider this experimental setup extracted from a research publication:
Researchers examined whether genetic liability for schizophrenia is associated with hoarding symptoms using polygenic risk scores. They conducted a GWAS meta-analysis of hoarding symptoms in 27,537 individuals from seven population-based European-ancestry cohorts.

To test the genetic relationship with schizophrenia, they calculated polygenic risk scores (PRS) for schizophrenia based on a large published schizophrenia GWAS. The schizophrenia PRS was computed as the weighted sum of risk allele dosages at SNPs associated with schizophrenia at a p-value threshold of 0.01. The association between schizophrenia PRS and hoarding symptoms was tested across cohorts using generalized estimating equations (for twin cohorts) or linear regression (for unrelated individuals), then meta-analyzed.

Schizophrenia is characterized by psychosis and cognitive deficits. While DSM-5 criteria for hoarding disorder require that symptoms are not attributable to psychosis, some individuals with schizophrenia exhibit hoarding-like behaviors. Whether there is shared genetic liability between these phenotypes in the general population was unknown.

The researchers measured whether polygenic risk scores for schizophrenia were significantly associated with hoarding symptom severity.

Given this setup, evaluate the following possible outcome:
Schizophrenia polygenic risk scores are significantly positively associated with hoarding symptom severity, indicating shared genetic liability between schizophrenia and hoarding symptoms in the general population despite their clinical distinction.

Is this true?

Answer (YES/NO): YES